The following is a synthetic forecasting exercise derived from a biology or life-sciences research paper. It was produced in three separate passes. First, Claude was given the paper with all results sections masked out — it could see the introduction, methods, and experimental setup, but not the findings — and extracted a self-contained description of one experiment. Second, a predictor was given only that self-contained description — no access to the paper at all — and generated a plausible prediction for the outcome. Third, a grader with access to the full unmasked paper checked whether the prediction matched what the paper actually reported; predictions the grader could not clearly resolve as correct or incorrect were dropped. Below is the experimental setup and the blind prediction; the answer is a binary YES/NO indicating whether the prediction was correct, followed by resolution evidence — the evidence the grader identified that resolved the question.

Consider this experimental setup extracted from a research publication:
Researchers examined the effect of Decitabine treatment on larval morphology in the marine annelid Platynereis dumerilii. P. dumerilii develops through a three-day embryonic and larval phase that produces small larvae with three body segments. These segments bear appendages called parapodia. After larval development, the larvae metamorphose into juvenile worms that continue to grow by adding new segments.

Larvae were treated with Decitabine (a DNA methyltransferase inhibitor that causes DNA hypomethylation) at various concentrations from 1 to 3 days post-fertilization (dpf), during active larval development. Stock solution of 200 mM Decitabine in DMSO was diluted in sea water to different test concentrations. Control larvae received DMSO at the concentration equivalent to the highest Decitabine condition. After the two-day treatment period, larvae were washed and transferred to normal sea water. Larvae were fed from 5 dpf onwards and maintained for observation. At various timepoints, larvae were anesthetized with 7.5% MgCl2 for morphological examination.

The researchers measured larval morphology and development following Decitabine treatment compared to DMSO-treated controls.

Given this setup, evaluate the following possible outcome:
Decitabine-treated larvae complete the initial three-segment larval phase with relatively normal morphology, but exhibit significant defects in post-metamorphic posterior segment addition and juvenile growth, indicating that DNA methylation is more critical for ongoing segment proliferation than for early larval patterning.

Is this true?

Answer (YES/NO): NO